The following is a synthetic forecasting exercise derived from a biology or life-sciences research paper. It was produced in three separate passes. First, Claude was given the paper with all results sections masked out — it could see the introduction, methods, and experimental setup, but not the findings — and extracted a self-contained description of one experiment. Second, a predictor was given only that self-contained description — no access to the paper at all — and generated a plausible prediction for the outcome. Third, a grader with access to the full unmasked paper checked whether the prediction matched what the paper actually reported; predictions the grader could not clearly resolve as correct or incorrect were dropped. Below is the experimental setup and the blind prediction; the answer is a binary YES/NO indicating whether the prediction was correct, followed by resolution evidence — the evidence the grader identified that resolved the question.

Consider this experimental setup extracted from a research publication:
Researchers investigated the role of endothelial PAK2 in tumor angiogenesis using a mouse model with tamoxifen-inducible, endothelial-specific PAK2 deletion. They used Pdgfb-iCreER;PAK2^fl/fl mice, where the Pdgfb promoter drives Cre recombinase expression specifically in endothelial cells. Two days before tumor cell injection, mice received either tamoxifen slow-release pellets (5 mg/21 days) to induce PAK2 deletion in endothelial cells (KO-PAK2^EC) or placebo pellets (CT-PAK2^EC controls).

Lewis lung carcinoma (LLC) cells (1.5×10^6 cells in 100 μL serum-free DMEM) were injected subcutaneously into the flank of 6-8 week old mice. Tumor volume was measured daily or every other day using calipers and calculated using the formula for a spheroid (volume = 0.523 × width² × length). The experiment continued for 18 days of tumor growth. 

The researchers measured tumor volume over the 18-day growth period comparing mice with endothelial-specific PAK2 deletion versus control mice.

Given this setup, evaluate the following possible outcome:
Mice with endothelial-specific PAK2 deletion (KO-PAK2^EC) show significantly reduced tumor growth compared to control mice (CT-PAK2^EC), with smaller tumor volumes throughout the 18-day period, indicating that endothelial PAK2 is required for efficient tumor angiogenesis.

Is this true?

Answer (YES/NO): YES